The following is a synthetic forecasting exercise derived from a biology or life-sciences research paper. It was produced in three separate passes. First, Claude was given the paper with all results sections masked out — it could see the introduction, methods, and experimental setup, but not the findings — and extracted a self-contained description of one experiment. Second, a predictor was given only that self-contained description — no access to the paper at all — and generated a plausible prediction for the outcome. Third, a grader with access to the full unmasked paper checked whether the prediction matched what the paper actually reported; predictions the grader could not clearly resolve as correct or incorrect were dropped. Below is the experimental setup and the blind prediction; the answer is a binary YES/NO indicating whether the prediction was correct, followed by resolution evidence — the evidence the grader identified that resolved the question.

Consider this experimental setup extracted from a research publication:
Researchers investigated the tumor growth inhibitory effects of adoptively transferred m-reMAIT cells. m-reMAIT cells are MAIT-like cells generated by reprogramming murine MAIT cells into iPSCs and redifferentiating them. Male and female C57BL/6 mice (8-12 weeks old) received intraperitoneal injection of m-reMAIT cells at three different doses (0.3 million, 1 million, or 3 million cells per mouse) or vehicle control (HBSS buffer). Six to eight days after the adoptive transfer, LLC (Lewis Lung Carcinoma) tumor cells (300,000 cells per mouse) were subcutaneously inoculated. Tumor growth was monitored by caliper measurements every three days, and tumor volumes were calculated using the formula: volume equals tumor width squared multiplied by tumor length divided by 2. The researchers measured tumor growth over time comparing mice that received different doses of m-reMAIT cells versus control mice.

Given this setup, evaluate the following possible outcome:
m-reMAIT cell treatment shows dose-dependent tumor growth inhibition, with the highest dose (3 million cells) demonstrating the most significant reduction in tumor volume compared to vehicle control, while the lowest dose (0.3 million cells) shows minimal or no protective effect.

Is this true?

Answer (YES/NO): NO